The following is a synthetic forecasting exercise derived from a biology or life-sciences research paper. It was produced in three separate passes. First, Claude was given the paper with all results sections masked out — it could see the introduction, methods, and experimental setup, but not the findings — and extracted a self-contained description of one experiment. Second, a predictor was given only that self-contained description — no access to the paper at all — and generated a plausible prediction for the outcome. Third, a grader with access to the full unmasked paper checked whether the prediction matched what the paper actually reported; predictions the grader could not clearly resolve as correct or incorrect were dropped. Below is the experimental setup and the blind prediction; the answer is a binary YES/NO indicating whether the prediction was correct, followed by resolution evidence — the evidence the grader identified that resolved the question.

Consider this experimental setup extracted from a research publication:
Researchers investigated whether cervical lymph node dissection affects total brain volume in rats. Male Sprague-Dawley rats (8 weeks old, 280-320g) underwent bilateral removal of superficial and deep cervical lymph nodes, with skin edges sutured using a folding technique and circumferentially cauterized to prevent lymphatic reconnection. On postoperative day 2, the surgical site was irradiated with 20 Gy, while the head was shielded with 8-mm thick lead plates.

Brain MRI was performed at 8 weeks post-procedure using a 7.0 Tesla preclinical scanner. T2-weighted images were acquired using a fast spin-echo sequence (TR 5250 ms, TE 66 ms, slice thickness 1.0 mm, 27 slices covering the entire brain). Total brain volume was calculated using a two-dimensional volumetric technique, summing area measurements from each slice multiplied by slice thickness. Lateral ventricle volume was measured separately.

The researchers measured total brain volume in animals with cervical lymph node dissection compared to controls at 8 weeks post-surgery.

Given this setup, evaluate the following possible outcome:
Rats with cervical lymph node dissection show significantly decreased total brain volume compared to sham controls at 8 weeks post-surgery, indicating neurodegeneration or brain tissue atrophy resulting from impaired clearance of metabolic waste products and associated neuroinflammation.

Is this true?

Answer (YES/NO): NO